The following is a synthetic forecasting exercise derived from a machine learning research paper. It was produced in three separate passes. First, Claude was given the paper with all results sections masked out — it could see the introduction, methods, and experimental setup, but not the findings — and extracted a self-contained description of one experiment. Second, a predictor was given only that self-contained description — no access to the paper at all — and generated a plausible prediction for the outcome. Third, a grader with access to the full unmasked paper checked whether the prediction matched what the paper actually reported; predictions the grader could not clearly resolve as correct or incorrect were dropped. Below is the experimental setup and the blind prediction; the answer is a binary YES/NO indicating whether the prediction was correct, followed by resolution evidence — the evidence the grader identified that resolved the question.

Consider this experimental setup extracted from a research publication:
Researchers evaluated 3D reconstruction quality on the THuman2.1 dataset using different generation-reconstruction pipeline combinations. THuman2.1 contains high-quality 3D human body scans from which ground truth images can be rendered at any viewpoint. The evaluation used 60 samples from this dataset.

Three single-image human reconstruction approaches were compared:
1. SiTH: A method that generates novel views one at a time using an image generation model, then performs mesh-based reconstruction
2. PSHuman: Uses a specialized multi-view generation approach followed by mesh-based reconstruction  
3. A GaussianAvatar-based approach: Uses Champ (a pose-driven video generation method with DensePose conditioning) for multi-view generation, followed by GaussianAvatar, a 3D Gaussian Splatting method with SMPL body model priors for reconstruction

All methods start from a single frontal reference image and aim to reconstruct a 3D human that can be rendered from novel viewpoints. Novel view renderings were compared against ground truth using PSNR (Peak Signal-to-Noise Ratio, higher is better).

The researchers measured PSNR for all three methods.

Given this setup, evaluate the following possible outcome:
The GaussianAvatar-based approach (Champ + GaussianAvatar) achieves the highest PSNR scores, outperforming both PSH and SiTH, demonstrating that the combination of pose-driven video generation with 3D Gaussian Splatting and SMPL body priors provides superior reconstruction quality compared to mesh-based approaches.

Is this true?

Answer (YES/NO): NO